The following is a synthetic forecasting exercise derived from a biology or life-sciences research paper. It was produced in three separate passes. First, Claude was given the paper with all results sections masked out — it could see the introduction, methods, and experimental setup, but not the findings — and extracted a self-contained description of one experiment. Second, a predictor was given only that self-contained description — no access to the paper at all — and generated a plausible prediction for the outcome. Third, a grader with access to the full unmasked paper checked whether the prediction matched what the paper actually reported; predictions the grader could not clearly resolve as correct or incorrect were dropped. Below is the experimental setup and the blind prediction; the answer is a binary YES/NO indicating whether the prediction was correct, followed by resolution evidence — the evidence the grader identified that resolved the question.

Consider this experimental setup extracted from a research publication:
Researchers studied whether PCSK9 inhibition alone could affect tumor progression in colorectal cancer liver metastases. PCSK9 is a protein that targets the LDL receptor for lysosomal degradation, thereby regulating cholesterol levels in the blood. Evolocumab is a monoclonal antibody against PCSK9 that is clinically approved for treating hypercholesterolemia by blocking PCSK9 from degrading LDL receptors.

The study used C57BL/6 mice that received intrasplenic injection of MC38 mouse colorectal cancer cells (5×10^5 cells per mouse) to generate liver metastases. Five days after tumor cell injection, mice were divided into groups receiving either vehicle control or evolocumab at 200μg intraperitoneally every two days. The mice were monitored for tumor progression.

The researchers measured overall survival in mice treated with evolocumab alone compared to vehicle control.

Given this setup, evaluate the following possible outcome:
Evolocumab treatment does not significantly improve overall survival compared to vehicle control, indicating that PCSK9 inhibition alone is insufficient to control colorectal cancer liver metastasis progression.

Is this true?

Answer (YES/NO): NO